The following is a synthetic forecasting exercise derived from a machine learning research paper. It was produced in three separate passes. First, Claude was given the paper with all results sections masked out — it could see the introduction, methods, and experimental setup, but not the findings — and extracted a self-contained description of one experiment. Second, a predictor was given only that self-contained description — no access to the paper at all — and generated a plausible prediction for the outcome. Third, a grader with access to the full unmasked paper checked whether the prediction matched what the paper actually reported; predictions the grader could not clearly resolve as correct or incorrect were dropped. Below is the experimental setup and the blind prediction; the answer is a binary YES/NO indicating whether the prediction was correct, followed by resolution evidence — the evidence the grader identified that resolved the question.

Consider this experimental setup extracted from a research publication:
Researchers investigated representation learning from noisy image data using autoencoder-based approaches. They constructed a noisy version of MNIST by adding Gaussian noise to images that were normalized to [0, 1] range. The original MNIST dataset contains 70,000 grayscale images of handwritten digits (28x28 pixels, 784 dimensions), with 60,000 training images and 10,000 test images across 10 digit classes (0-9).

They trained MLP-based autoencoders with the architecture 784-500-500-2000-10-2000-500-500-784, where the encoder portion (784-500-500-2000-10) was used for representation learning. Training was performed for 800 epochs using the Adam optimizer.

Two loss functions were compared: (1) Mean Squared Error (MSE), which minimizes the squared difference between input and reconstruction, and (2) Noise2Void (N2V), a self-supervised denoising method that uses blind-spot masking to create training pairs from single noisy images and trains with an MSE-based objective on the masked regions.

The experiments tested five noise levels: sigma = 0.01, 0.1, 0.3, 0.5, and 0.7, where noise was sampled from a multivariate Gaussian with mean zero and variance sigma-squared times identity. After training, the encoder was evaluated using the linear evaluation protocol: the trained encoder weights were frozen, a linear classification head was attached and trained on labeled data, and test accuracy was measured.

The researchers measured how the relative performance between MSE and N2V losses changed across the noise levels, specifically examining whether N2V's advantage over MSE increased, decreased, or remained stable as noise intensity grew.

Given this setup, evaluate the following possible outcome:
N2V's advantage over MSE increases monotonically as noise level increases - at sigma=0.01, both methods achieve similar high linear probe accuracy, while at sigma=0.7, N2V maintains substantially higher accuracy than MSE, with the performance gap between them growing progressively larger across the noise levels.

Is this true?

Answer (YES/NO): NO